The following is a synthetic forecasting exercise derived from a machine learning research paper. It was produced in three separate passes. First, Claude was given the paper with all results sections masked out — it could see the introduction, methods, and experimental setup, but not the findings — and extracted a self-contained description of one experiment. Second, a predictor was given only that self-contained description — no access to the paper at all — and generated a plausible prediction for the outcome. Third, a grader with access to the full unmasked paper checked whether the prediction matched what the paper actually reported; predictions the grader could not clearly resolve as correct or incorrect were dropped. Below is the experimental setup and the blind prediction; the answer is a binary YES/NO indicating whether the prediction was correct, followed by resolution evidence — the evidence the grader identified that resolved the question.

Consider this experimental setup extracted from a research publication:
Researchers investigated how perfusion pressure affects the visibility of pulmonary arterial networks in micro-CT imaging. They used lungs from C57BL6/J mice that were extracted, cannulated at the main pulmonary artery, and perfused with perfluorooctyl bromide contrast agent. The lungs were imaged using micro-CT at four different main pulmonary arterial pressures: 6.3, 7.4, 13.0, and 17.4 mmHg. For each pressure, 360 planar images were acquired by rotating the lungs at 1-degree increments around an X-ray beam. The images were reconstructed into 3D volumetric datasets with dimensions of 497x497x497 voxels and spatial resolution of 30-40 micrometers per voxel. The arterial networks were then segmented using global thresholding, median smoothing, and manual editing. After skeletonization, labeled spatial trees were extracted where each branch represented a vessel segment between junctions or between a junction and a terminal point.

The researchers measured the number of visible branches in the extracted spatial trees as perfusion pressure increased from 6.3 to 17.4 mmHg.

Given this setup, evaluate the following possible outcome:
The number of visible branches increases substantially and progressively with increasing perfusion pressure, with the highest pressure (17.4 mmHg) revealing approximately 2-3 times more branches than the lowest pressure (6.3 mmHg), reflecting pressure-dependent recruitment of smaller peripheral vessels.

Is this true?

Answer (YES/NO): NO